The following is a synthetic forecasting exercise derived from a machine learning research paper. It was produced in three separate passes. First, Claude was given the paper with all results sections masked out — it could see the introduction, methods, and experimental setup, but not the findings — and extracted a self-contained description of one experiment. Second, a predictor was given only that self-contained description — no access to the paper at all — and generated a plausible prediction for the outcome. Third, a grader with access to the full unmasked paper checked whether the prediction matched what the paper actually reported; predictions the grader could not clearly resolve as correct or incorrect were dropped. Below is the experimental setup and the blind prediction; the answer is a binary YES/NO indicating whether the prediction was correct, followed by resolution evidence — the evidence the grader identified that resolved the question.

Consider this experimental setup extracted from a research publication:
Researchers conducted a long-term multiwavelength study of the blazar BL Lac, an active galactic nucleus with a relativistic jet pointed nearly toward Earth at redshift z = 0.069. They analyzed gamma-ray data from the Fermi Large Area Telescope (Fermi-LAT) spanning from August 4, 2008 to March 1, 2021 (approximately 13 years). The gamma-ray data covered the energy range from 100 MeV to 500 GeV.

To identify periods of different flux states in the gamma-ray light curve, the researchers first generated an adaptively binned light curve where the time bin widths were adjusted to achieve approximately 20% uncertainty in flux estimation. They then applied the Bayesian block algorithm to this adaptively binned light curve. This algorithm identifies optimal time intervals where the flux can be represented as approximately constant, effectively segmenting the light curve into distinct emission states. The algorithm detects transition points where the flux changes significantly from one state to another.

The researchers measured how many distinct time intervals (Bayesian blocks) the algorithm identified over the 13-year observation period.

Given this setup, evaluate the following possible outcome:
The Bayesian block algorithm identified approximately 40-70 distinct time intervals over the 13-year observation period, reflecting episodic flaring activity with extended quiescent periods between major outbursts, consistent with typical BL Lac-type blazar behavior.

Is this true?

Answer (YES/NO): NO